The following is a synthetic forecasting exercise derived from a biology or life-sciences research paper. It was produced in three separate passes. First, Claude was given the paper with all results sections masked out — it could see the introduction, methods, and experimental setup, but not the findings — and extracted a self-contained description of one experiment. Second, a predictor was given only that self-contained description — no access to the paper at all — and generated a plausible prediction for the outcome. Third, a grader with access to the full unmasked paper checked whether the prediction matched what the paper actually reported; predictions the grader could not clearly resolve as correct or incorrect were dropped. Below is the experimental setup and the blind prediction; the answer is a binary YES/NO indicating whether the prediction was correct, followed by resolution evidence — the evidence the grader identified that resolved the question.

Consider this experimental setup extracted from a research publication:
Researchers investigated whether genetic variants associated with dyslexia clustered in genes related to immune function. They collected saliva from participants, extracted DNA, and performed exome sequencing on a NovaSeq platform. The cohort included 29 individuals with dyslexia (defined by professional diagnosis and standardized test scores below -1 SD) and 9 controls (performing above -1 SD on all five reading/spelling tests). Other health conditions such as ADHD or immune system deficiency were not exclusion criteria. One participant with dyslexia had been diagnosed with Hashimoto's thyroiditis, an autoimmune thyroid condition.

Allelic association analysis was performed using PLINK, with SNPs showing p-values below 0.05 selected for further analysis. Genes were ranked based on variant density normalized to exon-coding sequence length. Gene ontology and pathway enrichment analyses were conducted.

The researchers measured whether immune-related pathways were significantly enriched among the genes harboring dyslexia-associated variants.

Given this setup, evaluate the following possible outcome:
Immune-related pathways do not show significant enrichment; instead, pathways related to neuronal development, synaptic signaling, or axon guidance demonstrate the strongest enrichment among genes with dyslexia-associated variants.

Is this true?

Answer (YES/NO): NO